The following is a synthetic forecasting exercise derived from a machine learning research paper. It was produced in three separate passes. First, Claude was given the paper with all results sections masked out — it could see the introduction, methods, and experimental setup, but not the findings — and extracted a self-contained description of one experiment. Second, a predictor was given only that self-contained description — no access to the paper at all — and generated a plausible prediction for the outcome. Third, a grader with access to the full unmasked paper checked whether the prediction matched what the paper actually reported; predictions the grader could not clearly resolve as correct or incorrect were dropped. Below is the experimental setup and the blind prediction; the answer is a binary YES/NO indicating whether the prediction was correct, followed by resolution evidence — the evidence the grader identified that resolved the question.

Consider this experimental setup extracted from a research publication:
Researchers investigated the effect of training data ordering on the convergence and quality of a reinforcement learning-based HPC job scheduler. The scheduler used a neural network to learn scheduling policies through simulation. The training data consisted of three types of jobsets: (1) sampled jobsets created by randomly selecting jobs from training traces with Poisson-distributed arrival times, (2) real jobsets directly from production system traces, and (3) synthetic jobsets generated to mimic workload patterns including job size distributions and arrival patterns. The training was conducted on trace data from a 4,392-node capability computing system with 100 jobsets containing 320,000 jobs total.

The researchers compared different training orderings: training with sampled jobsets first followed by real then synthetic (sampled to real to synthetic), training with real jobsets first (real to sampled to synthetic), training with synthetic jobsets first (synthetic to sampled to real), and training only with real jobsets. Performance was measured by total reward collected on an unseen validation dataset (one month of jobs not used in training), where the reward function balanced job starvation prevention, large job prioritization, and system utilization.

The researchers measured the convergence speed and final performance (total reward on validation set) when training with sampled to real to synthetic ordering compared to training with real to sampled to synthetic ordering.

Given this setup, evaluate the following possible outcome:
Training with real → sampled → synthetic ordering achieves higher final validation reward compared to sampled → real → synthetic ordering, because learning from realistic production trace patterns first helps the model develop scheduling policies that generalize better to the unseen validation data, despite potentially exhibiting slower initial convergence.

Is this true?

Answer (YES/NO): NO